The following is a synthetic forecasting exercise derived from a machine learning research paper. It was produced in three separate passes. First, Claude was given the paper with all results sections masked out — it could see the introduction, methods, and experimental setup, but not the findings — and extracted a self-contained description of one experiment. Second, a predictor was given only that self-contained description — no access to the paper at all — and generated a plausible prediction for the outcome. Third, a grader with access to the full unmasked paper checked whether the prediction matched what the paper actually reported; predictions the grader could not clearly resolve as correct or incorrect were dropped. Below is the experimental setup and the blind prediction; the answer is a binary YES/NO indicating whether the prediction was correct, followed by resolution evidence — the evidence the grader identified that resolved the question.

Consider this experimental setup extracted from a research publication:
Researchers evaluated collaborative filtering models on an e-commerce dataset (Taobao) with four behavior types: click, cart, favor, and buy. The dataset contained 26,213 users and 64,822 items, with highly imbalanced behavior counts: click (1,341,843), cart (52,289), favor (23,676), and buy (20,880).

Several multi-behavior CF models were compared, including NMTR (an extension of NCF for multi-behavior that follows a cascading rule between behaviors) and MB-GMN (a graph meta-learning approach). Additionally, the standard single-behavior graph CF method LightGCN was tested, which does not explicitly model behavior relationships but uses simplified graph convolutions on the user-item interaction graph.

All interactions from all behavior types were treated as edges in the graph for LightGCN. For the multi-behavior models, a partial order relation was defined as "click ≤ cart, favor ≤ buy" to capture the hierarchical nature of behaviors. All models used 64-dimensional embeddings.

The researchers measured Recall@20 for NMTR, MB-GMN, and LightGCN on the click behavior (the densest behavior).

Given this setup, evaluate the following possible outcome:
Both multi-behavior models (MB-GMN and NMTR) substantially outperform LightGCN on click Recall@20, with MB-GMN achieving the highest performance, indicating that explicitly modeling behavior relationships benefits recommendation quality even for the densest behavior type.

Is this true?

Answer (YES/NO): NO